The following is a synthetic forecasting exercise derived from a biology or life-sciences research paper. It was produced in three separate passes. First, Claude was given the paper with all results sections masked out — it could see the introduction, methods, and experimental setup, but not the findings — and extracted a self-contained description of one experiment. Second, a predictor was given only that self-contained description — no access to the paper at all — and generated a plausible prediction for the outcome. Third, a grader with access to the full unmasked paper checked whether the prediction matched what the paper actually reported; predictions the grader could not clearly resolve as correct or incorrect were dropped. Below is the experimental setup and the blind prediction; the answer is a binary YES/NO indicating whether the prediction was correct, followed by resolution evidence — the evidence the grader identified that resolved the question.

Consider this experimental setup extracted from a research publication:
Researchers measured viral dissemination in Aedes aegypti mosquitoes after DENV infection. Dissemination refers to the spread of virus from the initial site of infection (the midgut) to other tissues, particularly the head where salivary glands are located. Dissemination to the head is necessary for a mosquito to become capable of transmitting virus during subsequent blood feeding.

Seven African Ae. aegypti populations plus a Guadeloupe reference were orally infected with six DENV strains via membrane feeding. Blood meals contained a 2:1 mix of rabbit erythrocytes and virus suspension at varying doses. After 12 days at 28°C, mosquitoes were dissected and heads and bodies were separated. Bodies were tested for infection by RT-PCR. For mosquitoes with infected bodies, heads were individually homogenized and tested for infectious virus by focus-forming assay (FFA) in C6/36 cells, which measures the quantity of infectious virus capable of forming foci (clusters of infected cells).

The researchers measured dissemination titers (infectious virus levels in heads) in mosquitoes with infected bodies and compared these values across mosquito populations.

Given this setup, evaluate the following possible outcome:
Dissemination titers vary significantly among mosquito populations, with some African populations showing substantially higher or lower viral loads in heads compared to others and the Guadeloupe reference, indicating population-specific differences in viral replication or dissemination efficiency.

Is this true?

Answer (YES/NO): YES